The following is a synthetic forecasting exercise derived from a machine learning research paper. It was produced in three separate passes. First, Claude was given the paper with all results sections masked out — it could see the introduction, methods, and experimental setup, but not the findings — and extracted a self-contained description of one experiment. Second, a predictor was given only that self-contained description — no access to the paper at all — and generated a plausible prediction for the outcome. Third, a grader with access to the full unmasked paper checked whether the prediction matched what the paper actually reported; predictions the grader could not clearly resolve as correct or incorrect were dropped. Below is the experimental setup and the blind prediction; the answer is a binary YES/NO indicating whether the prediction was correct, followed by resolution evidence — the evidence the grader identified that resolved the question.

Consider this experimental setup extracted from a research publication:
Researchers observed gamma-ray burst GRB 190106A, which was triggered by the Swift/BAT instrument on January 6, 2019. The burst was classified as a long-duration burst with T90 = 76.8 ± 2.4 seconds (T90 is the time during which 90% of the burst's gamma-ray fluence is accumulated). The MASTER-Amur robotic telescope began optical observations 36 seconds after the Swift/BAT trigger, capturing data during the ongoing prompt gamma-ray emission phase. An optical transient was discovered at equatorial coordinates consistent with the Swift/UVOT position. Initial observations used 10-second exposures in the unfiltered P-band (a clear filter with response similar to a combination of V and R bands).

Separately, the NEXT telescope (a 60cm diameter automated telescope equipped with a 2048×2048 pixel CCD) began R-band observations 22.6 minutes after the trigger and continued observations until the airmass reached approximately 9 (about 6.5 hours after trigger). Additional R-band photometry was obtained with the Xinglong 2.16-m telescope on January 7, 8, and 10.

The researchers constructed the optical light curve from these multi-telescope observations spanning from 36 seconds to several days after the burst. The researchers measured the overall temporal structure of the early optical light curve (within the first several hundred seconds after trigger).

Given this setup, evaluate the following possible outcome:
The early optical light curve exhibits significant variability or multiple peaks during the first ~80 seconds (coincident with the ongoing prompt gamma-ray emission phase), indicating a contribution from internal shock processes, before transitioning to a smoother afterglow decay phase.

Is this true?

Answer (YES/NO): NO